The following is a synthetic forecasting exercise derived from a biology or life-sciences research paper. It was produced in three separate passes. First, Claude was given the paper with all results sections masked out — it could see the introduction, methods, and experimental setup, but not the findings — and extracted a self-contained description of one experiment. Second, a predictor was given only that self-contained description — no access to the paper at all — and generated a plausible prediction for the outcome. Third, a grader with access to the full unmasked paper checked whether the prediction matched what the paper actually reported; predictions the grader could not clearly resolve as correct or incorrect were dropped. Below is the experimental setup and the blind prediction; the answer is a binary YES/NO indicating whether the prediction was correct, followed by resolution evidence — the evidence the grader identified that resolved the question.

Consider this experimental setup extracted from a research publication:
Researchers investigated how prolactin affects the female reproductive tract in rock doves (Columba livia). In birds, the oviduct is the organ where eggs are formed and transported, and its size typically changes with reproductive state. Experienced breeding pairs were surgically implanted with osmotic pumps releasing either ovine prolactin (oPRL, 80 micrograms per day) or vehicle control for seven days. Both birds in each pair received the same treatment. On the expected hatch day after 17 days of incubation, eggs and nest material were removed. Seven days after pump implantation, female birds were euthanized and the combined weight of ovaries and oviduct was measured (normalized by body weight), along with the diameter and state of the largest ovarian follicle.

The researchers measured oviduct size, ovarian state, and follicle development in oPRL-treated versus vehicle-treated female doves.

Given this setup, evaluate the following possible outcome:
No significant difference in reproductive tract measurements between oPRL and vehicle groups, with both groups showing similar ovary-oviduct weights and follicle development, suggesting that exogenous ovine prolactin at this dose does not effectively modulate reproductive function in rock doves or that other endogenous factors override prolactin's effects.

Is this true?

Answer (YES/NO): NO